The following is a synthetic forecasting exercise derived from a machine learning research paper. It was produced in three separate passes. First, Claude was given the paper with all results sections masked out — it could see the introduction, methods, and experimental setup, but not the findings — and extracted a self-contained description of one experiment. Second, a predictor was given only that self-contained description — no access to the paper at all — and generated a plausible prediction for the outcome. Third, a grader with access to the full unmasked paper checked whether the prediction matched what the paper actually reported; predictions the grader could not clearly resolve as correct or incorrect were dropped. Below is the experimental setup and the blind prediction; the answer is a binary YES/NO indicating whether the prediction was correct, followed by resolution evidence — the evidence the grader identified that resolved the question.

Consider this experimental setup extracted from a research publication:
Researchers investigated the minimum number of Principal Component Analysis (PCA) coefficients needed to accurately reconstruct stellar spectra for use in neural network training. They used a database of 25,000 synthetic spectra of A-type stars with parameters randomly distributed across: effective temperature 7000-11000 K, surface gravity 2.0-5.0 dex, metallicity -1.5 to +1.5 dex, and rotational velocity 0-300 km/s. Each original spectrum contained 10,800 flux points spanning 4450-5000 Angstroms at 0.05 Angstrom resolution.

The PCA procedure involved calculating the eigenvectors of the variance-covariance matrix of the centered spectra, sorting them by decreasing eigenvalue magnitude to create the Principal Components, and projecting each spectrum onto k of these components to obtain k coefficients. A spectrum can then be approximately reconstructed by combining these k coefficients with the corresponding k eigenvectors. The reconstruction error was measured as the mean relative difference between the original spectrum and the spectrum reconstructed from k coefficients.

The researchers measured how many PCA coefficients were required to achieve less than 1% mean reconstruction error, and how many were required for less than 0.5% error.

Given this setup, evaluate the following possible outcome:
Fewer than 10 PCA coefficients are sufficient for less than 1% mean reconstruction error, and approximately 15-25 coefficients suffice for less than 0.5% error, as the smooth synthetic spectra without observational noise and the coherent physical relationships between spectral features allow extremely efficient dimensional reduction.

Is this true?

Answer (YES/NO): YES